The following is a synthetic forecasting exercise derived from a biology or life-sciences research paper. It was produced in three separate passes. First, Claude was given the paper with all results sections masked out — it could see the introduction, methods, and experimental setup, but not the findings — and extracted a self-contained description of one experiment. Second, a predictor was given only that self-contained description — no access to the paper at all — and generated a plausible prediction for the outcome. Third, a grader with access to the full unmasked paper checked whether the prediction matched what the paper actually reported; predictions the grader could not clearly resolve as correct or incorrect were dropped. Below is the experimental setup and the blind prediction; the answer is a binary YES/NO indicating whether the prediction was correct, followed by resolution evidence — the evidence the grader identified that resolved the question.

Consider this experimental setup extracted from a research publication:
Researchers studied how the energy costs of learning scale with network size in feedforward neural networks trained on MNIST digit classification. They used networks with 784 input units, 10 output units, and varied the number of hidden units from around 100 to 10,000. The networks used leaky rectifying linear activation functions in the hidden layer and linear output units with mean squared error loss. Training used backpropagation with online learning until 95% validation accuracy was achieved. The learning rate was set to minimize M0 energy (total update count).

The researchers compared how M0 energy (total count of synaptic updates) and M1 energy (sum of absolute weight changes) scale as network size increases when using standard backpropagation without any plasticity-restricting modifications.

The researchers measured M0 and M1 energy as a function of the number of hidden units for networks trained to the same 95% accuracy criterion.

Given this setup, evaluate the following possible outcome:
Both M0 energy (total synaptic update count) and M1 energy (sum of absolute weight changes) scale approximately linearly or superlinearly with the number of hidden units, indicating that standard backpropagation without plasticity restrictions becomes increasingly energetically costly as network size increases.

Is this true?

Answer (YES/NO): NO